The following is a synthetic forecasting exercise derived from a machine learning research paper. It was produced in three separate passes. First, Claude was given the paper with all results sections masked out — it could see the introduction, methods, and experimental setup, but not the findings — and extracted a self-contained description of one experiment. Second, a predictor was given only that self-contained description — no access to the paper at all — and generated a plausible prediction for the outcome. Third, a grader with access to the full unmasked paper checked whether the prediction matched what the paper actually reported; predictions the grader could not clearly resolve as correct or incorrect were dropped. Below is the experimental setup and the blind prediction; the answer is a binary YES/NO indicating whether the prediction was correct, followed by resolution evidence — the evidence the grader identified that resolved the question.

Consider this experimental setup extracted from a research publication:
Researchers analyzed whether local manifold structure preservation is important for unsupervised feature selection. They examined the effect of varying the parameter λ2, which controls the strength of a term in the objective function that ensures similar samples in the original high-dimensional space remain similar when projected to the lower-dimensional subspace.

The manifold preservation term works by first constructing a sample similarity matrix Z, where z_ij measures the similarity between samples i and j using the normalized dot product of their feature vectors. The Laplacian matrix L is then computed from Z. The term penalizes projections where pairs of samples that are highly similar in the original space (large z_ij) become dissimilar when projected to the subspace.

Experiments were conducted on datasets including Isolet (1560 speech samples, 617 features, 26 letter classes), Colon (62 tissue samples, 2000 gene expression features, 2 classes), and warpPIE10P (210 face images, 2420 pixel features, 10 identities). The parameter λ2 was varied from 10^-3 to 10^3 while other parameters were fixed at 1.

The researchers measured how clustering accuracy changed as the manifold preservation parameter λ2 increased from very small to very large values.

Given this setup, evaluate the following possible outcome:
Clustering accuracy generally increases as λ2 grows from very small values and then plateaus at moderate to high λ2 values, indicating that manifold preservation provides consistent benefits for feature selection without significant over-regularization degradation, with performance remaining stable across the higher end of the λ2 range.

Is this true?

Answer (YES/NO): NO